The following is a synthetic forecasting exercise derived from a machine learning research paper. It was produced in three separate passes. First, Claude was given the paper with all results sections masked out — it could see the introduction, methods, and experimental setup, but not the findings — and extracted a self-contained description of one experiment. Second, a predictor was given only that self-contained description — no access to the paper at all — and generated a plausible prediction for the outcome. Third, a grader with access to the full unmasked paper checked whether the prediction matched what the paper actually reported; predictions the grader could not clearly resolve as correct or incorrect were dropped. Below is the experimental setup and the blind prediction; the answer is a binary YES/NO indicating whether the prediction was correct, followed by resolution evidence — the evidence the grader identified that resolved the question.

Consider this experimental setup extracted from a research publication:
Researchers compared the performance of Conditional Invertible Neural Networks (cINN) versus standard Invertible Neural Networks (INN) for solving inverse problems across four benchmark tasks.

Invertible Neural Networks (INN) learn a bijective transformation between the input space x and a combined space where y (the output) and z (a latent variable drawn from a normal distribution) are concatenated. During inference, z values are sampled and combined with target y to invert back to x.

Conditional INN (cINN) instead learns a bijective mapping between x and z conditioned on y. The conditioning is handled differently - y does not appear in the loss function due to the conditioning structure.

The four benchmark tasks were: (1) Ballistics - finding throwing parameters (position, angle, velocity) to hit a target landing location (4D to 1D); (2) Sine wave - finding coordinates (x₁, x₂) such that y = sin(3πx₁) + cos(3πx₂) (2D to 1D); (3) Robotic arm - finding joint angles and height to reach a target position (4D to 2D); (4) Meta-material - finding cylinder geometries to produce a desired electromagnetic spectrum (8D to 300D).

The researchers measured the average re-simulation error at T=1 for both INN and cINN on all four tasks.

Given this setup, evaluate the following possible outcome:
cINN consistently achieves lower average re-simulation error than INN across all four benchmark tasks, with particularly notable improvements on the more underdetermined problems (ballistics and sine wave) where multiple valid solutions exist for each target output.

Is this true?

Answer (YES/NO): NO